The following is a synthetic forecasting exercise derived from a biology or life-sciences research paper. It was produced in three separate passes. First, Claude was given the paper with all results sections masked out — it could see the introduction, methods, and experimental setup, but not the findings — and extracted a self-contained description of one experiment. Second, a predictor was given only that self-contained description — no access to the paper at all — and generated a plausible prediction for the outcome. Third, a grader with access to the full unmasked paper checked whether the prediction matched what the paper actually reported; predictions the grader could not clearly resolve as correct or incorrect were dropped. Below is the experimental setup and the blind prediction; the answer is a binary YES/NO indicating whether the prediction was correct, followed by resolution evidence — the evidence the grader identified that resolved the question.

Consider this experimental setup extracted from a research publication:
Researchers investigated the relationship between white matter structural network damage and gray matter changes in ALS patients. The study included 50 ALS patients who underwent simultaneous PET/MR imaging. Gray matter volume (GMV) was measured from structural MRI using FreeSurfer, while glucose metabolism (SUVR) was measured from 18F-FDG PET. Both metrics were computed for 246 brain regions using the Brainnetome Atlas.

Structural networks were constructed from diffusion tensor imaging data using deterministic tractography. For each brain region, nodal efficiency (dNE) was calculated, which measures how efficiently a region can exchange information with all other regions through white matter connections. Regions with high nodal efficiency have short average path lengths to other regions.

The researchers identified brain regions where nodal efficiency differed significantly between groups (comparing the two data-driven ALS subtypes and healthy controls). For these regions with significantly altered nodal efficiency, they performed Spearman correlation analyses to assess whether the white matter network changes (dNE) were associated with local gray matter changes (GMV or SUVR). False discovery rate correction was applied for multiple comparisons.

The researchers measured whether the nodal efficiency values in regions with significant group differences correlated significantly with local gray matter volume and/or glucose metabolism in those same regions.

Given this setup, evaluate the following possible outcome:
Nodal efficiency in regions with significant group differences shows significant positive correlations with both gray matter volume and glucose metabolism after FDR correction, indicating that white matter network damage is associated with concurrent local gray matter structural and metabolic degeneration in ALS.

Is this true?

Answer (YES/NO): NO